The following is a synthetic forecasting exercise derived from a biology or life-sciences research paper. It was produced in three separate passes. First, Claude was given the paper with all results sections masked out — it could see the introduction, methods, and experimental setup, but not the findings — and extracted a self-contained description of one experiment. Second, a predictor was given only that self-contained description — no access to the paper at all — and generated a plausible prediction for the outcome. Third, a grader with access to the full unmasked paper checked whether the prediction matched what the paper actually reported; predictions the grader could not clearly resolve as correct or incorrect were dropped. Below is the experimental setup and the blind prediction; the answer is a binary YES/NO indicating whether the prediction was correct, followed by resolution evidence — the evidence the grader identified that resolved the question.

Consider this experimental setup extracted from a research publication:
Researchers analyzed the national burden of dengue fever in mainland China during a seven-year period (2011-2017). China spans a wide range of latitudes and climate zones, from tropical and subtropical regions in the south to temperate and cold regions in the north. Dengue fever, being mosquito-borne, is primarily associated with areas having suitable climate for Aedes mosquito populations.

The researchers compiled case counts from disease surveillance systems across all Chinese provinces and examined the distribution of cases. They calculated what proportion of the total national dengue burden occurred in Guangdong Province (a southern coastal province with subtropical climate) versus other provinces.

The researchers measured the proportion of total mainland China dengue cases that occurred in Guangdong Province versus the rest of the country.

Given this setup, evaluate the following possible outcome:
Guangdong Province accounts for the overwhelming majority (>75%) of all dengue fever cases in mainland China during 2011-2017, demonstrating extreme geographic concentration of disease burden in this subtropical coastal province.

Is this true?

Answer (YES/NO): YES